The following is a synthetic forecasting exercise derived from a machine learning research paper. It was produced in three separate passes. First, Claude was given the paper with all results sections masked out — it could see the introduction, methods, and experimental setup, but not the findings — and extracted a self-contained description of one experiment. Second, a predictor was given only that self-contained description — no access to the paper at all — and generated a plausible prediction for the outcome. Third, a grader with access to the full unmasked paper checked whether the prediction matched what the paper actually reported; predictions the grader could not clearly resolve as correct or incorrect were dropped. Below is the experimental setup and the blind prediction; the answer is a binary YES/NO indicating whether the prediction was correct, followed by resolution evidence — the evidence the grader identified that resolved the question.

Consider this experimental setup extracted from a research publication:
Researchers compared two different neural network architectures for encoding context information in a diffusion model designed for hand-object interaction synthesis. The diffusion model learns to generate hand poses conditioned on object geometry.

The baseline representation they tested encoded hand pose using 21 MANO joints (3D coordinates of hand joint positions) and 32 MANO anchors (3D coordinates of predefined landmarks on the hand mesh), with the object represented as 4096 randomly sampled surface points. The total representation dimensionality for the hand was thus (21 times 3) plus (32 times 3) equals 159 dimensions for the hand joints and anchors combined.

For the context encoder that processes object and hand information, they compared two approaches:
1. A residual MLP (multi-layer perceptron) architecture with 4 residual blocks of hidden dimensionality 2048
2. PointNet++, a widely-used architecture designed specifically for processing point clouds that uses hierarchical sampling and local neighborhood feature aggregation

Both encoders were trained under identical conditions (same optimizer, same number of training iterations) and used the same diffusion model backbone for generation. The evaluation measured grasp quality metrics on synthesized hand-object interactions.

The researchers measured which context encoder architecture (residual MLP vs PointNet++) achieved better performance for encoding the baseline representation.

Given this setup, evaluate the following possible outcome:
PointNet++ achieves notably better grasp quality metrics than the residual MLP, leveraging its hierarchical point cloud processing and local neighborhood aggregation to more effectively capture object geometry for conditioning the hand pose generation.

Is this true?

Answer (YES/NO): NO